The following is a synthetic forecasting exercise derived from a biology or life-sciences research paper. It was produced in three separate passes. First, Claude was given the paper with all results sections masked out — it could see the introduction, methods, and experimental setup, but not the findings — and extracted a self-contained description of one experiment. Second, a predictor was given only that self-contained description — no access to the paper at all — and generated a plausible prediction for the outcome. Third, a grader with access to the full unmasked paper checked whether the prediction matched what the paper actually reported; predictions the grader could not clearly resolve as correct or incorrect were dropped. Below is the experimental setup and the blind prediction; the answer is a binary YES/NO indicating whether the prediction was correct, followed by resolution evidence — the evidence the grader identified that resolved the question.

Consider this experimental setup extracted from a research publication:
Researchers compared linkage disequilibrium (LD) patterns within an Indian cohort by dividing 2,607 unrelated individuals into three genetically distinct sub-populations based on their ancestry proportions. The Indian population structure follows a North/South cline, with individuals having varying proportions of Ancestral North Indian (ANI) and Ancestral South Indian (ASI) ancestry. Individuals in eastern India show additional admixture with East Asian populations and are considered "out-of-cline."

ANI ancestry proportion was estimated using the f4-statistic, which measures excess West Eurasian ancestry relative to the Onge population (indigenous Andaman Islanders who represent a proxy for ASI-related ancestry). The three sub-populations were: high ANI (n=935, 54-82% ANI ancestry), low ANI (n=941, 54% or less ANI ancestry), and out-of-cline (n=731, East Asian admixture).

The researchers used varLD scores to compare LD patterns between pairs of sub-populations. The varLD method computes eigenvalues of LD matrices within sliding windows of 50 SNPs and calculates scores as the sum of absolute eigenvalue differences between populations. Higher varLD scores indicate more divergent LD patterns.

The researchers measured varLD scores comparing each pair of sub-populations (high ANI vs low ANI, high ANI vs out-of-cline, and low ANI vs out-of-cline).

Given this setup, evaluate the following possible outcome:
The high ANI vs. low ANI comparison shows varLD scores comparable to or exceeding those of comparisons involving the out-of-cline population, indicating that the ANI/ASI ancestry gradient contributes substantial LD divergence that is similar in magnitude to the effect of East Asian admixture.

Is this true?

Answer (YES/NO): NO